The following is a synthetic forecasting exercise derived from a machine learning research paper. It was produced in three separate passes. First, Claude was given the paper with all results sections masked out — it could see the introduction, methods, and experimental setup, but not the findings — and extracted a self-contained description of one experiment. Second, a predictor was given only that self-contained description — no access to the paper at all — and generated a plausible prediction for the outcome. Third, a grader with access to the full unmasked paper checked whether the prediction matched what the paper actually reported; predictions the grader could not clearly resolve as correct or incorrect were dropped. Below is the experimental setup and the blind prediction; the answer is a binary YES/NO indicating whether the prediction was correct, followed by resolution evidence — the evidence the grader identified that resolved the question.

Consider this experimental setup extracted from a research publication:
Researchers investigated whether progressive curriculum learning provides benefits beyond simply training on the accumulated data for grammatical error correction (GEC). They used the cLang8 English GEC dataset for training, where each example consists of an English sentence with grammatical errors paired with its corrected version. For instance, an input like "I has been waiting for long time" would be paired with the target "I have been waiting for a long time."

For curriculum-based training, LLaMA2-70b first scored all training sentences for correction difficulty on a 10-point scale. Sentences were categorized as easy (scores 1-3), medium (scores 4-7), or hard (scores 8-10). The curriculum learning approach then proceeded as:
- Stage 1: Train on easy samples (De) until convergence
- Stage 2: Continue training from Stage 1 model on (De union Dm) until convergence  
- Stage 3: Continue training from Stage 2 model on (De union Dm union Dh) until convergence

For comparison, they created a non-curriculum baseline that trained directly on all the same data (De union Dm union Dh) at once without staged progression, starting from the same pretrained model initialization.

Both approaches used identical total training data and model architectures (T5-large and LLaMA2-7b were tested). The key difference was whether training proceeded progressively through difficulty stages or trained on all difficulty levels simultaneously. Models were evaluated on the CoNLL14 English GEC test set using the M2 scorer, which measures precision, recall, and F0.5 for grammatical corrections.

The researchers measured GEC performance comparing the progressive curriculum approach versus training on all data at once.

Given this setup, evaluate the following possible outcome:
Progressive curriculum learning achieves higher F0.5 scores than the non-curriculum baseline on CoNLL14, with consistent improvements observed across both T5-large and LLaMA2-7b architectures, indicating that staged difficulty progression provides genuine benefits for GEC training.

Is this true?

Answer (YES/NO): NO